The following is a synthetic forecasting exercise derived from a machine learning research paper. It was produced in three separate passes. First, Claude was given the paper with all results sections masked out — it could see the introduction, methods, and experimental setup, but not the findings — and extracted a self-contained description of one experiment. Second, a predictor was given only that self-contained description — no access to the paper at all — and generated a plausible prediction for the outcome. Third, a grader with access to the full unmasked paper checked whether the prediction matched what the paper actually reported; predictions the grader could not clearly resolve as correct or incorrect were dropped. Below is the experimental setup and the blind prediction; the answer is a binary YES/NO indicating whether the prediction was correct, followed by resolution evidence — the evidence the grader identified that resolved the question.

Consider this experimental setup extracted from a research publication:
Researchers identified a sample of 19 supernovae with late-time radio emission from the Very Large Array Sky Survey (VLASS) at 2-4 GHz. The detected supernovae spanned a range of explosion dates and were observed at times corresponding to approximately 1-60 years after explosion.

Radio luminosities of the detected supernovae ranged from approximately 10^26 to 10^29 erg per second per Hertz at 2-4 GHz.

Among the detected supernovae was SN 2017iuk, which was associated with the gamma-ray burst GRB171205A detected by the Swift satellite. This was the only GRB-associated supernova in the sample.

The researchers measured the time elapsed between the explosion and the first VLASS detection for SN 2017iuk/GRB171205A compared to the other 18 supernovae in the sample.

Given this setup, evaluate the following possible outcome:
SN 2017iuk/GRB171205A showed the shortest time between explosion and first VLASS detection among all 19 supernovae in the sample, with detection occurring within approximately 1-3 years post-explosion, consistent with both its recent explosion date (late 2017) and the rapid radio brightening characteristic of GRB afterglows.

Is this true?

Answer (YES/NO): NO